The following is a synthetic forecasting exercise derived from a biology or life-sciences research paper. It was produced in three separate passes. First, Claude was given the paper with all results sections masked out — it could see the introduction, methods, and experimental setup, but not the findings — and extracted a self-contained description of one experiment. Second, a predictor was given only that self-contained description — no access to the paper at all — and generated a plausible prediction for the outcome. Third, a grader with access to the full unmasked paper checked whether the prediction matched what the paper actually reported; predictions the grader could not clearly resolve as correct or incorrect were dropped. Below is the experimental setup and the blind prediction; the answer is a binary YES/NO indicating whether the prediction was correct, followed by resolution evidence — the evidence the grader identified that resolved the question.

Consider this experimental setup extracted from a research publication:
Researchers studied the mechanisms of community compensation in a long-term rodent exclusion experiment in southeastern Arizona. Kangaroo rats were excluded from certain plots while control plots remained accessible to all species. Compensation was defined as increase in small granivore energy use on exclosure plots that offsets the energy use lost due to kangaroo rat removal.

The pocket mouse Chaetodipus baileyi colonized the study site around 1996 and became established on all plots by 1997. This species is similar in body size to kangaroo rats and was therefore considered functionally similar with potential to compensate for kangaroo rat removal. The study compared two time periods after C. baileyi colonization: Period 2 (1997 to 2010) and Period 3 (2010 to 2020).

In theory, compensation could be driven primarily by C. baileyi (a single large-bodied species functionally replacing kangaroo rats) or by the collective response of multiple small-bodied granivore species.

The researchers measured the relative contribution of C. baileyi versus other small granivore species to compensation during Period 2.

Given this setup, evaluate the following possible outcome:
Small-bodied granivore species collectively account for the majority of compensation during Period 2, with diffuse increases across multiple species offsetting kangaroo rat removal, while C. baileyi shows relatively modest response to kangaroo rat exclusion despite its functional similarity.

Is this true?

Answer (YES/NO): NO